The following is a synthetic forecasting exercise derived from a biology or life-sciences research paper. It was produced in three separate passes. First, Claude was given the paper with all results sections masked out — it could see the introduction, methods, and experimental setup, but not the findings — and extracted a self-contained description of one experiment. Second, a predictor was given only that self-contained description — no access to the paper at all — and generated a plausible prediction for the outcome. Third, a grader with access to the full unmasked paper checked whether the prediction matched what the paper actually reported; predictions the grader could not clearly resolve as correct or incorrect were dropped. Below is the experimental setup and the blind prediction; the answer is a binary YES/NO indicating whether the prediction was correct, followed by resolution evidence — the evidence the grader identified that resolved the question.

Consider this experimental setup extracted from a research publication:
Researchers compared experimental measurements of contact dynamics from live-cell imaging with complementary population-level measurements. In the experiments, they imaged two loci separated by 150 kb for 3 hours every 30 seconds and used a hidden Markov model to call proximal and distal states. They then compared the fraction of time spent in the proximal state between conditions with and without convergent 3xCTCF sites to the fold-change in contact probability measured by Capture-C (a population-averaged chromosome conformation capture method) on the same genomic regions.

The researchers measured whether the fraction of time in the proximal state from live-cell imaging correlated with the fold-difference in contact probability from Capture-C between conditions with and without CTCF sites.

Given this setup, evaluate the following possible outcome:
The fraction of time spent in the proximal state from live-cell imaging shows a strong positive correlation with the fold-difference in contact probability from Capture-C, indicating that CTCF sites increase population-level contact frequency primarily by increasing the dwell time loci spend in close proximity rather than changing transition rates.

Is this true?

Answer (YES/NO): NO